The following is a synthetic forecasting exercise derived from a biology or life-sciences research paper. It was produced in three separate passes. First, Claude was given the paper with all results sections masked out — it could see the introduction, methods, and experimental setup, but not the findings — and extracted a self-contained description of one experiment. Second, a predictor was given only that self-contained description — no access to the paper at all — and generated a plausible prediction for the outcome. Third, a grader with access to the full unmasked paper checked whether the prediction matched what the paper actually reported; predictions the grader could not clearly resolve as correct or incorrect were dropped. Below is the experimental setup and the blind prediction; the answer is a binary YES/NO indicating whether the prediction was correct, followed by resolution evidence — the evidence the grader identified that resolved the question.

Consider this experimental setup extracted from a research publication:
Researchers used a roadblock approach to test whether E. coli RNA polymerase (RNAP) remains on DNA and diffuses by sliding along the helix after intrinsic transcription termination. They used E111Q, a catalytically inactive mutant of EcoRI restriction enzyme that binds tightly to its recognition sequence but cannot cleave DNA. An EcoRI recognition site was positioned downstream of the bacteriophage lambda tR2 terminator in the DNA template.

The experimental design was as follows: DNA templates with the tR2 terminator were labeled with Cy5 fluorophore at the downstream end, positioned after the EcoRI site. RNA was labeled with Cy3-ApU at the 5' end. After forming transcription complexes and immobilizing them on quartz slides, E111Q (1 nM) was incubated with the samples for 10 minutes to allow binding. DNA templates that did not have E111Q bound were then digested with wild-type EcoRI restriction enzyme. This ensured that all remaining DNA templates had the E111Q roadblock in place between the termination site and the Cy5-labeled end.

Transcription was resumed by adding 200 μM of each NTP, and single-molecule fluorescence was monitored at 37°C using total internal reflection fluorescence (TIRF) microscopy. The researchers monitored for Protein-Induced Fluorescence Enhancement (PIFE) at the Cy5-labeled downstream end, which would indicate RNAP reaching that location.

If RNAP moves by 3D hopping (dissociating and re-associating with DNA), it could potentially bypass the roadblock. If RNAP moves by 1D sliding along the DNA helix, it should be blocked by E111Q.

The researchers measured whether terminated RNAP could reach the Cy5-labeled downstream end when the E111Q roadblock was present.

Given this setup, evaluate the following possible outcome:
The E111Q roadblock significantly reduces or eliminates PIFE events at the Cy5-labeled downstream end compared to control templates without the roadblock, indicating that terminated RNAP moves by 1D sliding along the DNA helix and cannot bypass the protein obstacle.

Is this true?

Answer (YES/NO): YES